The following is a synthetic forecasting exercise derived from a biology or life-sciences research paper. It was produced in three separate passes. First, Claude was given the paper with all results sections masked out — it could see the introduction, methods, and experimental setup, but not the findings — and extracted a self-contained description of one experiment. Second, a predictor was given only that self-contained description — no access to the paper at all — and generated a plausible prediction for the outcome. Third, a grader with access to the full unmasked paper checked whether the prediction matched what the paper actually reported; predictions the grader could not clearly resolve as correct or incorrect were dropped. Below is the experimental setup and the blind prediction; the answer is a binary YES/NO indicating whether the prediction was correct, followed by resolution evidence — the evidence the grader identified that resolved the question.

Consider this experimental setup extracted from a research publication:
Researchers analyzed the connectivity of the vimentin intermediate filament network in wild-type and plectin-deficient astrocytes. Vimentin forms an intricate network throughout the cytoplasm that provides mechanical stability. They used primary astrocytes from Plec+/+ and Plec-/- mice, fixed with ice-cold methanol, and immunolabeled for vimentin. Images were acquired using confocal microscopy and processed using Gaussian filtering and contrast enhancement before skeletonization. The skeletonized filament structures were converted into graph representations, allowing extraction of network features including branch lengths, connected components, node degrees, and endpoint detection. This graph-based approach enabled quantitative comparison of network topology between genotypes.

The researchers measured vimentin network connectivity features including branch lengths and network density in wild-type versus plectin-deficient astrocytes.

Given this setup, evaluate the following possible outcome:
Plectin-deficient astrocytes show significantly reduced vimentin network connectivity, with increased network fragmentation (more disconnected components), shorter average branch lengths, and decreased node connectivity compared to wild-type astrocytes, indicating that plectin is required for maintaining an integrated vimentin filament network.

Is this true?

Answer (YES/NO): NO